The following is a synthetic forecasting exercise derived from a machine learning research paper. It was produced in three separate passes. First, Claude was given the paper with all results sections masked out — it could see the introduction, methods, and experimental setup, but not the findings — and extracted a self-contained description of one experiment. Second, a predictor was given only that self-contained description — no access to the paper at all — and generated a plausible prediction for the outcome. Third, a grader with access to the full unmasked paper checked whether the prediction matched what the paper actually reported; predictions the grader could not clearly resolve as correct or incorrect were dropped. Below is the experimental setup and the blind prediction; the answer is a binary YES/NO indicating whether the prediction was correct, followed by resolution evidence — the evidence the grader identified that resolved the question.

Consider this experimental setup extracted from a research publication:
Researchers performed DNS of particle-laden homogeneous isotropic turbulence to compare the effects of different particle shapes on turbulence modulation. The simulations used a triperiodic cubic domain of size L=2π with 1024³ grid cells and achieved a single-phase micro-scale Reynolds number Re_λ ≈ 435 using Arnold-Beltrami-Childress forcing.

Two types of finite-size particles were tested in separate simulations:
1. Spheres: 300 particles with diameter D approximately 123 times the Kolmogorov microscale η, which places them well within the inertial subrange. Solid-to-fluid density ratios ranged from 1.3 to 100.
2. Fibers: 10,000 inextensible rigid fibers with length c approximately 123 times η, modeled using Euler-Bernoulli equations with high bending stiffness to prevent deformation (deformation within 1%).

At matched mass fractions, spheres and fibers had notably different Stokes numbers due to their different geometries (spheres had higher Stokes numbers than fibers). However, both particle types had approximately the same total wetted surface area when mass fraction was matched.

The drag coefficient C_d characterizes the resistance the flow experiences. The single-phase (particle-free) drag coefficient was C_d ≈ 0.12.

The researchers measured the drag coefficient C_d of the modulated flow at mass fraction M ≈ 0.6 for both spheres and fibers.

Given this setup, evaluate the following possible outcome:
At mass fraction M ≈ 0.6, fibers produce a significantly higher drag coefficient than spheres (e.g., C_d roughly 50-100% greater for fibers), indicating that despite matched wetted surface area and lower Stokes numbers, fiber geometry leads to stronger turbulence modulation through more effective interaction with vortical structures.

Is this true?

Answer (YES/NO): NO